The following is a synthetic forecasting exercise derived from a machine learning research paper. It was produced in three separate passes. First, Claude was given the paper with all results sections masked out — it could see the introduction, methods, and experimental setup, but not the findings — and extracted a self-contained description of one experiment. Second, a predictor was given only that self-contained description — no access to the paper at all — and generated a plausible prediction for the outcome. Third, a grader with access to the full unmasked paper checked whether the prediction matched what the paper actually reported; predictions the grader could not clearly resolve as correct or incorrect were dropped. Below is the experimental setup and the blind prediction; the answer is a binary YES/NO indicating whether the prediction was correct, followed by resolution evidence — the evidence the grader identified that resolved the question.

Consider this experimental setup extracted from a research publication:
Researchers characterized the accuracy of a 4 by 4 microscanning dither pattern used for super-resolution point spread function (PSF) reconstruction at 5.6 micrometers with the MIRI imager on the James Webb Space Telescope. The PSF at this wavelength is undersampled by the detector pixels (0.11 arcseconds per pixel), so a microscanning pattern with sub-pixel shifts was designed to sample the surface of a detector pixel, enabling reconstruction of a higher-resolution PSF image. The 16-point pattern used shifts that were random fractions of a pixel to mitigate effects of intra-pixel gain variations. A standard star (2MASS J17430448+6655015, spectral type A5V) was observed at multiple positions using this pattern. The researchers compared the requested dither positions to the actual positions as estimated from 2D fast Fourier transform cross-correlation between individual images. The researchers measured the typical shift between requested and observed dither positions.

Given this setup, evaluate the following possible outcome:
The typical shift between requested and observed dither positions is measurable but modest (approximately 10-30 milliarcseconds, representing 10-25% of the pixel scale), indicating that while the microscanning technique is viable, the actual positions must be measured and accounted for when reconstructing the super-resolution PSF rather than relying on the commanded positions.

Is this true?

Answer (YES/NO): NO